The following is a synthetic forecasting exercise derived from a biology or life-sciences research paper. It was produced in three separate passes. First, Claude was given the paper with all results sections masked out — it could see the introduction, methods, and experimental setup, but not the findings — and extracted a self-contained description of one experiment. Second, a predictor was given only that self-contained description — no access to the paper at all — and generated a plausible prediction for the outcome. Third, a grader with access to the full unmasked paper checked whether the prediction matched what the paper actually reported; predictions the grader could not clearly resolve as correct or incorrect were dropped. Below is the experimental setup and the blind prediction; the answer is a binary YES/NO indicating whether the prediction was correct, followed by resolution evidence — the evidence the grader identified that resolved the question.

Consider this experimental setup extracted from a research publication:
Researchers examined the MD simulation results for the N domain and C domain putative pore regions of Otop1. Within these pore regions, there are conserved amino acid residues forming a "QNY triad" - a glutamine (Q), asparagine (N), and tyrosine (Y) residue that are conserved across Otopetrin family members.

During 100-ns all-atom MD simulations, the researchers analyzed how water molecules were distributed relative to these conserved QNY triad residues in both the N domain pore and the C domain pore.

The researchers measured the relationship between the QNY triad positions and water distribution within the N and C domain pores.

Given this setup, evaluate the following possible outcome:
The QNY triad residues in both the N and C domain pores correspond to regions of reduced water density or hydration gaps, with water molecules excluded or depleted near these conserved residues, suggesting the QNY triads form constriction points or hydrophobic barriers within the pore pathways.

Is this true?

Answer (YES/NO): NO